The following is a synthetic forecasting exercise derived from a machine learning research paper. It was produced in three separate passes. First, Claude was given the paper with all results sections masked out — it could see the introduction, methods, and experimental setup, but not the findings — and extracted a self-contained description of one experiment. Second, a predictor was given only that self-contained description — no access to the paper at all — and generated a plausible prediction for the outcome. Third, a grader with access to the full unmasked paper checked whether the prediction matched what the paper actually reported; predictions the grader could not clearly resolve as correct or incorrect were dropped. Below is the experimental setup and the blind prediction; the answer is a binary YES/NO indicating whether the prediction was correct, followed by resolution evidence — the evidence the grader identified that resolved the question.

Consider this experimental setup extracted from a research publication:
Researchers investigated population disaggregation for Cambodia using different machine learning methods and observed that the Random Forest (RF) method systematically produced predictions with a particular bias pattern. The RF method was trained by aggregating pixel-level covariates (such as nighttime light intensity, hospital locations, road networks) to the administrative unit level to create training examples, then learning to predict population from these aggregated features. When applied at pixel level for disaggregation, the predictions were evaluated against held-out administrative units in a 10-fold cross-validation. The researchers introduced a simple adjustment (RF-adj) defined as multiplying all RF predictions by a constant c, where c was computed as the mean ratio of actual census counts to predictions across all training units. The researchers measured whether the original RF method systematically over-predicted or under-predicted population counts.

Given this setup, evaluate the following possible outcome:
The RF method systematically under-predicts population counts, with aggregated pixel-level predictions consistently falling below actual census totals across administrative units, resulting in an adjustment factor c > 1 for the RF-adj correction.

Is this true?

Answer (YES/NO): NO